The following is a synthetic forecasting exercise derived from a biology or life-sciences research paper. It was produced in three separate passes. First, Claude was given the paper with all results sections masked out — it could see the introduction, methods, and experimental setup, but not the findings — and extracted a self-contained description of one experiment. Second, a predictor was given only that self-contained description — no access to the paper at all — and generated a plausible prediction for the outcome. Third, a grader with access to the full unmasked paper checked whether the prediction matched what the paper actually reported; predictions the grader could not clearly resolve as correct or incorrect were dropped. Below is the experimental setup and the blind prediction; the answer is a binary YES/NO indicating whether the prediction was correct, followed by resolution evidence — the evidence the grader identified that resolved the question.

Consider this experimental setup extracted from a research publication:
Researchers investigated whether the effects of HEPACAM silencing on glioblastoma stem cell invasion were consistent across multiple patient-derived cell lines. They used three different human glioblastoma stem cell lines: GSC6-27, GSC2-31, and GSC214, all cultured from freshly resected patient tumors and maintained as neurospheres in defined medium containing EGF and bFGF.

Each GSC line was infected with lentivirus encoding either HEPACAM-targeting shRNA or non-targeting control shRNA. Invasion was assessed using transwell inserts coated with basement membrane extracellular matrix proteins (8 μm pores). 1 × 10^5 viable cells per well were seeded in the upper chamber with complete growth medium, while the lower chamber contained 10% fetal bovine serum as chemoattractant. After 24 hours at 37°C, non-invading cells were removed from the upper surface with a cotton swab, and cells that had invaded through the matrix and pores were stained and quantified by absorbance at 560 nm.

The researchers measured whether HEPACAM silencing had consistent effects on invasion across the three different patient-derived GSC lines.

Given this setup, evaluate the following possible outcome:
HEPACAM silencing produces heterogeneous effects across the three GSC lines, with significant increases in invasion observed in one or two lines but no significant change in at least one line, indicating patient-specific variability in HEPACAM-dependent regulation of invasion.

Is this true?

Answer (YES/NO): NO